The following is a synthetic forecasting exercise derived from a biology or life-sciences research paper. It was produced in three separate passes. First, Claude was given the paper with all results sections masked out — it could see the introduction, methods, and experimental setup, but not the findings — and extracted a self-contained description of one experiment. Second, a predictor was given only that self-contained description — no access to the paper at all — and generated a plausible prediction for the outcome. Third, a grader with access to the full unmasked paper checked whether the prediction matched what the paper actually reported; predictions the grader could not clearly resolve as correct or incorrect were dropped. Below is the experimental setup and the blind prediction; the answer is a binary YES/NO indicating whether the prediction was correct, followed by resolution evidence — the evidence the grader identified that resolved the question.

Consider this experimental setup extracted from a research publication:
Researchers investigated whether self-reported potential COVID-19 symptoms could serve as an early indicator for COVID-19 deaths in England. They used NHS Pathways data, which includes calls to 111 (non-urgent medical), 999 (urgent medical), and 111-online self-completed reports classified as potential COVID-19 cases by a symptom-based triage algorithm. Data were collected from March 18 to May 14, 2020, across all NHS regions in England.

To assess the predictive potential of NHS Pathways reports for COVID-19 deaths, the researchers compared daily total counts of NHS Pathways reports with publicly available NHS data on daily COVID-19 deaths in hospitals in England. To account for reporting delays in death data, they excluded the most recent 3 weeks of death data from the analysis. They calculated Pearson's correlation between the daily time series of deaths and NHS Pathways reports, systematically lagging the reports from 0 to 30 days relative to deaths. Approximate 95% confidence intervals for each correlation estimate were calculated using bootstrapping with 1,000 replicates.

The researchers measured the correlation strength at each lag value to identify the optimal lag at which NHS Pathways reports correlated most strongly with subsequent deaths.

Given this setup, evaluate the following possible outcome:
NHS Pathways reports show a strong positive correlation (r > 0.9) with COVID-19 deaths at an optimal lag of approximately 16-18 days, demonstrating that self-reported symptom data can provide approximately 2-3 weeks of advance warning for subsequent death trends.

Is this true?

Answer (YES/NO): YES